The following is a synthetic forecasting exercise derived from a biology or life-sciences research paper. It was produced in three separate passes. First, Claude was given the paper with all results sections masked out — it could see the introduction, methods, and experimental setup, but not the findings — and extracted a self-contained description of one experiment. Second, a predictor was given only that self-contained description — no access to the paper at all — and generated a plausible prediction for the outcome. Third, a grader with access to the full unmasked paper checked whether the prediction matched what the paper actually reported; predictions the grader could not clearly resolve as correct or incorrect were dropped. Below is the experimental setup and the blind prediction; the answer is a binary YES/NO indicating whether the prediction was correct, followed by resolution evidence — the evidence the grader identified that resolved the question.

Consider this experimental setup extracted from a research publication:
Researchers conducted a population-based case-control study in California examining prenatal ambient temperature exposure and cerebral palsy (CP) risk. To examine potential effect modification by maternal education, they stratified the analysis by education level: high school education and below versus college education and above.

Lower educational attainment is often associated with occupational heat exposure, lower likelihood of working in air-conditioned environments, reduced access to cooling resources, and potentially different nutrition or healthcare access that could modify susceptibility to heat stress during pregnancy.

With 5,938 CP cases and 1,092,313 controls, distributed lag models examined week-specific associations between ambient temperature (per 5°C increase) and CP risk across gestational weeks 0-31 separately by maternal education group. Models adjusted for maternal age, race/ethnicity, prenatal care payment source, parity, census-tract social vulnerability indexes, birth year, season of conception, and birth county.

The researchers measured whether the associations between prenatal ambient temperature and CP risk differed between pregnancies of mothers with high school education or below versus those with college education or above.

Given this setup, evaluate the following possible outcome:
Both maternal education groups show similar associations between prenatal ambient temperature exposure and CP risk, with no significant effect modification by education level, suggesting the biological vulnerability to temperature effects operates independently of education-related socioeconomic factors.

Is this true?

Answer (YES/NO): YES